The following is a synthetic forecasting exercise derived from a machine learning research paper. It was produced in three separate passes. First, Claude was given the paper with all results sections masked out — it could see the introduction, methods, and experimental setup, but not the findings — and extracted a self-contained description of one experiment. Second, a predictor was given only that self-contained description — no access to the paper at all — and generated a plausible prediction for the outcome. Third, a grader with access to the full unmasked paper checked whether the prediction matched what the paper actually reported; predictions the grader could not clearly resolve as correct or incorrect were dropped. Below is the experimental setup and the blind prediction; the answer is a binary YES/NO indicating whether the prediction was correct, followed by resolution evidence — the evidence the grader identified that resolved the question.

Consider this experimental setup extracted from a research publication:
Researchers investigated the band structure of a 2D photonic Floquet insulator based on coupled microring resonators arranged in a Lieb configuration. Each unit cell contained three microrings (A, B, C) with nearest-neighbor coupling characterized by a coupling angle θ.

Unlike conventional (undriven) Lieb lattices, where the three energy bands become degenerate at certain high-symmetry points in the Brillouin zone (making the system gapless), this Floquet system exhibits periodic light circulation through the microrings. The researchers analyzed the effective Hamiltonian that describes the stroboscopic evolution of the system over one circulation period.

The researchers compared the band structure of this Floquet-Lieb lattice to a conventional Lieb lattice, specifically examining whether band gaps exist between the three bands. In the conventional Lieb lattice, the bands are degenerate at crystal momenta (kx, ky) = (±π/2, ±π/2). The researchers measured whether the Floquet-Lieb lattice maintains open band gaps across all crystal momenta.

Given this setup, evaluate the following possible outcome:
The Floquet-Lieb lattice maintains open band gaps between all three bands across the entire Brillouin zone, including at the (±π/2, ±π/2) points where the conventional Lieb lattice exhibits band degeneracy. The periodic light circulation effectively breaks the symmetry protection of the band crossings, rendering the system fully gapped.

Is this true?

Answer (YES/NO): YES